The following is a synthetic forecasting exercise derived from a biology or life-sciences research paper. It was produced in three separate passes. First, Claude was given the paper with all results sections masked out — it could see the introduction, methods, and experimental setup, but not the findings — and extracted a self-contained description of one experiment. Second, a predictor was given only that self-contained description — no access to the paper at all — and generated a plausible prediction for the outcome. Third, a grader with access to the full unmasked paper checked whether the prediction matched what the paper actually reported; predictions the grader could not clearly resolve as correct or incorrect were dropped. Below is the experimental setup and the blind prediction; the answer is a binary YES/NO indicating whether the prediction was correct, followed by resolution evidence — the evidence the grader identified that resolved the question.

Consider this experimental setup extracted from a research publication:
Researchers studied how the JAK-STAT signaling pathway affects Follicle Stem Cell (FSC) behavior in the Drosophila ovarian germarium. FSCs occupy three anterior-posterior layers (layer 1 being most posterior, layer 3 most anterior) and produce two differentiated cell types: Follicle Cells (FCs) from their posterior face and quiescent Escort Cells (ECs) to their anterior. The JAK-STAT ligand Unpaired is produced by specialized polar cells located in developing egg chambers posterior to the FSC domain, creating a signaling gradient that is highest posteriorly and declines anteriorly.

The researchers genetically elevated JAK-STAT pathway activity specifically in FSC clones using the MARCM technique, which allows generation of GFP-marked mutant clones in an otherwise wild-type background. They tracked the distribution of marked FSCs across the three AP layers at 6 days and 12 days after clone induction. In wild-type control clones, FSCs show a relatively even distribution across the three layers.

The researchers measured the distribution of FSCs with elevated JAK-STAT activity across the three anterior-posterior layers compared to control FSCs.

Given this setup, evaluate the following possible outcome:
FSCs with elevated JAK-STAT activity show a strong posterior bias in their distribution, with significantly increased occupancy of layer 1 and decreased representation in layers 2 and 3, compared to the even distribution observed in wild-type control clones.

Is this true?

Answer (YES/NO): NO